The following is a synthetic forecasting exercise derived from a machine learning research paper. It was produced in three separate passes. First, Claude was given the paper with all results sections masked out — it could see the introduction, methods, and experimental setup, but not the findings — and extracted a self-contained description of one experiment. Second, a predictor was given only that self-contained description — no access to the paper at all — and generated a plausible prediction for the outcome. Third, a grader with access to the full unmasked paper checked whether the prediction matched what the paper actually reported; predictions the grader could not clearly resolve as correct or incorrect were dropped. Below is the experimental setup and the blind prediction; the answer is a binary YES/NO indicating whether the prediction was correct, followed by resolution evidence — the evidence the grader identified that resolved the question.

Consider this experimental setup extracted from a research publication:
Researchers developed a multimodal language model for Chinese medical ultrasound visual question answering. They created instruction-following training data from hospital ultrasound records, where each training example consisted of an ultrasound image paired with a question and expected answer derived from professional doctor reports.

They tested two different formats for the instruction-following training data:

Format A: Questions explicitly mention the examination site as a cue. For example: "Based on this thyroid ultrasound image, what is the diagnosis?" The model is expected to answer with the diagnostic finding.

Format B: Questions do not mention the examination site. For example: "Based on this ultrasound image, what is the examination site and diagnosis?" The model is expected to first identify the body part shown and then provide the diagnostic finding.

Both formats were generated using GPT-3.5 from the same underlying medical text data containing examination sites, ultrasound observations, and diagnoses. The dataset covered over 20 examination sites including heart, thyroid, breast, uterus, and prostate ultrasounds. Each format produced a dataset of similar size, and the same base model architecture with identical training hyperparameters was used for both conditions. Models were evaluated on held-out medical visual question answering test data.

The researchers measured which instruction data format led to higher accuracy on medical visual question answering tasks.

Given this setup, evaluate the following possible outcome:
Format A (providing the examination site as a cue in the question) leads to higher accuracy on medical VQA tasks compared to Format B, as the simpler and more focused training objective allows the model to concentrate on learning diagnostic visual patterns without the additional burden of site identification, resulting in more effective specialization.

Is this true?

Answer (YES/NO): YES